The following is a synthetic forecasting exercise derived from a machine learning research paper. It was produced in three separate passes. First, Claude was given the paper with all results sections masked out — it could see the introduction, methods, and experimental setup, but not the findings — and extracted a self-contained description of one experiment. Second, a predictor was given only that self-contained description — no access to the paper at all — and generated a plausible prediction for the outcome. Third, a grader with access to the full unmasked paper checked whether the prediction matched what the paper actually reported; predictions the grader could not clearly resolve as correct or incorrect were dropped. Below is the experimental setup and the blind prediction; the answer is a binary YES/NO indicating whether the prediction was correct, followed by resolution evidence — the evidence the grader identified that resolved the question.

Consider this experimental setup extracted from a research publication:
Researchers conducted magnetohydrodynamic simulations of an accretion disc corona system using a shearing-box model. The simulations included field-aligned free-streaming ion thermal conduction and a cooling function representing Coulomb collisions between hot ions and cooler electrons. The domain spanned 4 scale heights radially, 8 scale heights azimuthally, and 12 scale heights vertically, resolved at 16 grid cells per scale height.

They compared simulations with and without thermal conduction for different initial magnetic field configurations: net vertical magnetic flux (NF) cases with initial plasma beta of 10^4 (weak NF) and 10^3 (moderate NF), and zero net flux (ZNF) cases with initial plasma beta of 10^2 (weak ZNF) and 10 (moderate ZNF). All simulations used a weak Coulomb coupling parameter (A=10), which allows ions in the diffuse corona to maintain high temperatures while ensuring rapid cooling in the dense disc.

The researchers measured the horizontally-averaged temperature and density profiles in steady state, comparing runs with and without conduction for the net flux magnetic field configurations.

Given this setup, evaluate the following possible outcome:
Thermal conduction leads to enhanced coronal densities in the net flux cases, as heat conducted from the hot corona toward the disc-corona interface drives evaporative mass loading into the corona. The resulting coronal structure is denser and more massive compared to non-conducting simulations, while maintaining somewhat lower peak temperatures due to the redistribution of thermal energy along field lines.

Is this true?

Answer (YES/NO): NO